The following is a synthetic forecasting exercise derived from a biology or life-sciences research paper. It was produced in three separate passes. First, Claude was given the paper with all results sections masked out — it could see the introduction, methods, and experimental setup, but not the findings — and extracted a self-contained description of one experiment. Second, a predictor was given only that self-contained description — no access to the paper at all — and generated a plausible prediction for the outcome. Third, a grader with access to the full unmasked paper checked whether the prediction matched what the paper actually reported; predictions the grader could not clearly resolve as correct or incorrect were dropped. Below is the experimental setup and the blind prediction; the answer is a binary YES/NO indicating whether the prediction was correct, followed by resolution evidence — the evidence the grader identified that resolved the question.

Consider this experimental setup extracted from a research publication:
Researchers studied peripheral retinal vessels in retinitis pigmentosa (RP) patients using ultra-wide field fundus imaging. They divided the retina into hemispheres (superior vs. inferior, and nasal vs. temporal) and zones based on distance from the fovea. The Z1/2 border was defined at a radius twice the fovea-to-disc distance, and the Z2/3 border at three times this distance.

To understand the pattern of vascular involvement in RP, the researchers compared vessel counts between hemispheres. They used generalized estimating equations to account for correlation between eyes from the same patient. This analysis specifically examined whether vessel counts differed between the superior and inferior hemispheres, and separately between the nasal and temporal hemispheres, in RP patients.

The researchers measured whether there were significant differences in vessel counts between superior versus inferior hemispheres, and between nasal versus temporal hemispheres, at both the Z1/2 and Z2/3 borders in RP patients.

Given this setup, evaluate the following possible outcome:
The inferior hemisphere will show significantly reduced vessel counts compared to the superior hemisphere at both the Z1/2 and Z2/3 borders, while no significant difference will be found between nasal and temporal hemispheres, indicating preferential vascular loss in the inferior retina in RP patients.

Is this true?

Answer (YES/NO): NO